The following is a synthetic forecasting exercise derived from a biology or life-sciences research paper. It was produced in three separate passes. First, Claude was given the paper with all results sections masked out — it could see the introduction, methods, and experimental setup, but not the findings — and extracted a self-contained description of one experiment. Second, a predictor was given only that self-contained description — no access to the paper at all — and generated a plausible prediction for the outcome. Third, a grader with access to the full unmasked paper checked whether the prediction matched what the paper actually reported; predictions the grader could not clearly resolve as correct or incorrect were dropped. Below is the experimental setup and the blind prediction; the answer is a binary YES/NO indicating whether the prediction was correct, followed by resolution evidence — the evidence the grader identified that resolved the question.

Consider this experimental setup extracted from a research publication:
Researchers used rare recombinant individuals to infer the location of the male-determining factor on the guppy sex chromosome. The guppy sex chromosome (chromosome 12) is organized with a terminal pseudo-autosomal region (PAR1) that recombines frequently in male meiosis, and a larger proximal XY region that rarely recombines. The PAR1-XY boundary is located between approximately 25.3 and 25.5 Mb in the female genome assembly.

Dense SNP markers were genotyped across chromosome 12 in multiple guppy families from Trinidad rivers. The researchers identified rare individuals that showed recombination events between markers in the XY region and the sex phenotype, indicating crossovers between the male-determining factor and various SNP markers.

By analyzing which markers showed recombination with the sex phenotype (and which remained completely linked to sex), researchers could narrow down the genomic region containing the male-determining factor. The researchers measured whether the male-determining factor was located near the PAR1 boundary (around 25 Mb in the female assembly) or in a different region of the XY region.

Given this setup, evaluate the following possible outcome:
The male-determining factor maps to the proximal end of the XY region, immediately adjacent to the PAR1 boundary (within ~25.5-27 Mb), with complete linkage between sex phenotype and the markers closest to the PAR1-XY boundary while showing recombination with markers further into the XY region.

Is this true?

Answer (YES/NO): NO